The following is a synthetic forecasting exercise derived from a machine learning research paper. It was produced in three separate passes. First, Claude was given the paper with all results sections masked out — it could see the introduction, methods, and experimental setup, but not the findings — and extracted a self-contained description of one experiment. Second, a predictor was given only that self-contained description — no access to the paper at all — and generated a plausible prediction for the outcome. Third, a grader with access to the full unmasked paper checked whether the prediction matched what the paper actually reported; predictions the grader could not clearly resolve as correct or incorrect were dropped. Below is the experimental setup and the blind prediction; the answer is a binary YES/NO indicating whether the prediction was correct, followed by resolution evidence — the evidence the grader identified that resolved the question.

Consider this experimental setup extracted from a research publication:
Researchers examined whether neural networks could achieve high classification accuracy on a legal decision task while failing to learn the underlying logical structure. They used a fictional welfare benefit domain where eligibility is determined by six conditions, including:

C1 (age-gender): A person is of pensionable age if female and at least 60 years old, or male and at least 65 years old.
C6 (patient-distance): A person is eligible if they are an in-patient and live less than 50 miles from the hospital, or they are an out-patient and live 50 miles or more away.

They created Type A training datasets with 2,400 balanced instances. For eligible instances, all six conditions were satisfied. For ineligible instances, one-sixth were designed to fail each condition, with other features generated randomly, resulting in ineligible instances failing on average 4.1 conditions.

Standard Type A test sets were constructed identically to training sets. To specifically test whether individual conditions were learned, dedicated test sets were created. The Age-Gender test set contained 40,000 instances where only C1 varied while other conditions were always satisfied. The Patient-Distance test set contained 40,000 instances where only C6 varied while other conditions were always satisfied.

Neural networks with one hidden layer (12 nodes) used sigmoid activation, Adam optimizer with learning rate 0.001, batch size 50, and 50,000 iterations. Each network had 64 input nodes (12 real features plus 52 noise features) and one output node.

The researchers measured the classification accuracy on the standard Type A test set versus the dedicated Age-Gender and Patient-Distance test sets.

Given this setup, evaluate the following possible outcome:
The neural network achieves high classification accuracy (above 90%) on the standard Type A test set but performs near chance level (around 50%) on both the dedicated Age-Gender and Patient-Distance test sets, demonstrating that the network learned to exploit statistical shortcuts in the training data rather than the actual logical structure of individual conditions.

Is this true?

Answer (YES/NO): YES